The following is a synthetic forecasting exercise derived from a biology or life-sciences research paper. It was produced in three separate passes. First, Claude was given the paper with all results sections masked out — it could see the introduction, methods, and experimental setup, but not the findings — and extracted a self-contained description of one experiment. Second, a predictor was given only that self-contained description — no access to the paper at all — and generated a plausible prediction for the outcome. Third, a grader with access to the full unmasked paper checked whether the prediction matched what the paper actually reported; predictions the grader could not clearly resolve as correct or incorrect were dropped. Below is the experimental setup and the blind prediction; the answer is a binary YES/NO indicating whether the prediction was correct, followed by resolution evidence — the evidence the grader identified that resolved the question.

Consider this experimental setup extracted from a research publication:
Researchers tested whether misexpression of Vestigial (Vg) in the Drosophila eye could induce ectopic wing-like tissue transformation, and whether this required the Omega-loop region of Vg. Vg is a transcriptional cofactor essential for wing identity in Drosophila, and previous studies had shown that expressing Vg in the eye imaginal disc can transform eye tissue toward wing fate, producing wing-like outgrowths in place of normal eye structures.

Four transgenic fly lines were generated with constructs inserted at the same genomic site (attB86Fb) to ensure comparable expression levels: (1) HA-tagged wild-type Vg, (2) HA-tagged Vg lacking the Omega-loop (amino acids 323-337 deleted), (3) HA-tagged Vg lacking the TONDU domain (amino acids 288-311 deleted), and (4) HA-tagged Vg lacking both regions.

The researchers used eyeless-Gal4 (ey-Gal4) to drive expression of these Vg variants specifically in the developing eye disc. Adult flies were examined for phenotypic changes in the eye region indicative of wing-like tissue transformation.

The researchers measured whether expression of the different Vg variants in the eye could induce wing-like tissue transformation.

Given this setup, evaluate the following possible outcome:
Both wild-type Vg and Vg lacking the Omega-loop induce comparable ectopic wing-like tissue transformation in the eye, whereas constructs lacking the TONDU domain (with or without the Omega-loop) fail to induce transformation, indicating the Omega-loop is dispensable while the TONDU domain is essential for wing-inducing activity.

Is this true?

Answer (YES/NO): NO